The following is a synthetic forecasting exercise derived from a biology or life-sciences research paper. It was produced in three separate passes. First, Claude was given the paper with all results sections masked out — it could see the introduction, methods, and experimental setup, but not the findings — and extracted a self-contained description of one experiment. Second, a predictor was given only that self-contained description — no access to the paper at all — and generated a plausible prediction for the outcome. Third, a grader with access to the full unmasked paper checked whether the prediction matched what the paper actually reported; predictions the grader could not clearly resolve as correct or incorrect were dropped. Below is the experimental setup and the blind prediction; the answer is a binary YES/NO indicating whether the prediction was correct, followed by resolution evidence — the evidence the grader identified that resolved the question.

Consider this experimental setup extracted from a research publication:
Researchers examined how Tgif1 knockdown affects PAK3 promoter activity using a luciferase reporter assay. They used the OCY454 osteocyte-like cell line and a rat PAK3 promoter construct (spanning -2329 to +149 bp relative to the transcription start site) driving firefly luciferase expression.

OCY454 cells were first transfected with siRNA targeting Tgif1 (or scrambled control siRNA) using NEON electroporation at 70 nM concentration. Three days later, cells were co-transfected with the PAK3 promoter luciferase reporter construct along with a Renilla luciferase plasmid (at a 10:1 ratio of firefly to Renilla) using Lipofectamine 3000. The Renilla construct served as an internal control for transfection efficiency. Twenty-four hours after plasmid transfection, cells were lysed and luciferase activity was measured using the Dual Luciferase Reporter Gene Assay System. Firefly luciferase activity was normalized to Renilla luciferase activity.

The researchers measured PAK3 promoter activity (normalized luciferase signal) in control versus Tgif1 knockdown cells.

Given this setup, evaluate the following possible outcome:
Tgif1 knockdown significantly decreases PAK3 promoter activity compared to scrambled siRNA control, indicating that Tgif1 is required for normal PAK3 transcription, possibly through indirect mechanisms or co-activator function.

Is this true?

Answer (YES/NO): NO